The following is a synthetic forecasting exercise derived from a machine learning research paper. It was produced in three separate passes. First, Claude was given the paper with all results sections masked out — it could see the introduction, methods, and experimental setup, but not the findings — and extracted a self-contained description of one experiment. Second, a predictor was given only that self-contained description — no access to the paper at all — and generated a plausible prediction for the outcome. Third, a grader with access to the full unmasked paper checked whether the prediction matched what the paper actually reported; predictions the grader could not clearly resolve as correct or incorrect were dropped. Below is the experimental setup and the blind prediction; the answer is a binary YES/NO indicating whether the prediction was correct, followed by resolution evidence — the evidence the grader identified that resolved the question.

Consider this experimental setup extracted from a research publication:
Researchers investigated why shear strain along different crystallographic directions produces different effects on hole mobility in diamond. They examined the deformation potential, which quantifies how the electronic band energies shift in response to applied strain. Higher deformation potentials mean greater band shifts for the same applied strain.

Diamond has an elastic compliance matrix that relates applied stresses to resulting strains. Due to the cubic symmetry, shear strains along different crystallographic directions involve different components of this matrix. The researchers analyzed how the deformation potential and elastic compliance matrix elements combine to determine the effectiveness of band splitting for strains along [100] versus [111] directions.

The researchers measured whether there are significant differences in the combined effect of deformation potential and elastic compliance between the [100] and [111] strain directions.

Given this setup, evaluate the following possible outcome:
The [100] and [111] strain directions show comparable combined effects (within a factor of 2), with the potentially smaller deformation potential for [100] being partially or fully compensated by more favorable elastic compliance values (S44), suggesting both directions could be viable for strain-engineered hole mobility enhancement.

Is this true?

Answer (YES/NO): NO